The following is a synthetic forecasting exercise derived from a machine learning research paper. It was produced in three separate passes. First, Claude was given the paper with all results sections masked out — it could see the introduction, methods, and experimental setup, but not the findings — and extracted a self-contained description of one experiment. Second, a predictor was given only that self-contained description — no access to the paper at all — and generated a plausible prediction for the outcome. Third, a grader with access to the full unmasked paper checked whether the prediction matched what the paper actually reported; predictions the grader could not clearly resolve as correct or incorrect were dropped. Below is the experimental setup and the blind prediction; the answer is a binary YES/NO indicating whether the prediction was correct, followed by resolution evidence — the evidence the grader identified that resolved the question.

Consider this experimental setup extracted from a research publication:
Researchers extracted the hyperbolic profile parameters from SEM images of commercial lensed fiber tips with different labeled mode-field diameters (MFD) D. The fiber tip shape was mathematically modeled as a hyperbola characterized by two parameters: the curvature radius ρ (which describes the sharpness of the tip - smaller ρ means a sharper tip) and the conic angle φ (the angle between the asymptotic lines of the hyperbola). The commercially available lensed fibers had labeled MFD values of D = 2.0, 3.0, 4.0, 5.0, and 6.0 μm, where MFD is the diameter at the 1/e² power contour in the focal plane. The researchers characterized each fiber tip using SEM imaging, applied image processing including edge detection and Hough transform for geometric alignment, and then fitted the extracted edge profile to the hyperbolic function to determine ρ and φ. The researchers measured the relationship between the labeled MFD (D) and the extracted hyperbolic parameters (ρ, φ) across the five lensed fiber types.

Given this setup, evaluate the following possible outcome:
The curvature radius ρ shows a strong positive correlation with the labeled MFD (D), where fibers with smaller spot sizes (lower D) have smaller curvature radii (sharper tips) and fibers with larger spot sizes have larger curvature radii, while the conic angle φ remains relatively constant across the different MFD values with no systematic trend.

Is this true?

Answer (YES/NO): NO